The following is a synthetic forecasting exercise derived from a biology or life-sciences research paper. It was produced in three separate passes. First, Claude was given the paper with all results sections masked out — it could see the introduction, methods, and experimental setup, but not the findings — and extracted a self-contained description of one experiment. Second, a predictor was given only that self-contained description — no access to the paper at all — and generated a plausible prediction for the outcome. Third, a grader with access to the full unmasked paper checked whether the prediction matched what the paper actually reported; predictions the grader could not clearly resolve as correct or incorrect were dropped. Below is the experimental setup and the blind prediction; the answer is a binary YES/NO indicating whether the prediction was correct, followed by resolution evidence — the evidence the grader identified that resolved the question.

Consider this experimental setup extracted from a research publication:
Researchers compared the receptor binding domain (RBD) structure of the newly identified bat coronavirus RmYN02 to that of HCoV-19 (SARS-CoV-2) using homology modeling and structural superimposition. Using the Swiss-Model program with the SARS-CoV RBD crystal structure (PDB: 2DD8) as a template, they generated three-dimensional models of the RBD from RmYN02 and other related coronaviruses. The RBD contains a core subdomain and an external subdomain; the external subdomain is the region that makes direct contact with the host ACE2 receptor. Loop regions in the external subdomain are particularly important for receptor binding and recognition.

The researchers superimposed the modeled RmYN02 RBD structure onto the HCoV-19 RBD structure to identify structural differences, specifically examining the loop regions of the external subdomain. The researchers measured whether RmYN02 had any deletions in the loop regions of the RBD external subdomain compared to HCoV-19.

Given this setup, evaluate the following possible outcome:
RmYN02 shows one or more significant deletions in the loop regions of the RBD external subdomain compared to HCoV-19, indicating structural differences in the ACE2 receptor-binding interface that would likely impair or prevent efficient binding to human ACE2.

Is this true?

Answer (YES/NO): YES